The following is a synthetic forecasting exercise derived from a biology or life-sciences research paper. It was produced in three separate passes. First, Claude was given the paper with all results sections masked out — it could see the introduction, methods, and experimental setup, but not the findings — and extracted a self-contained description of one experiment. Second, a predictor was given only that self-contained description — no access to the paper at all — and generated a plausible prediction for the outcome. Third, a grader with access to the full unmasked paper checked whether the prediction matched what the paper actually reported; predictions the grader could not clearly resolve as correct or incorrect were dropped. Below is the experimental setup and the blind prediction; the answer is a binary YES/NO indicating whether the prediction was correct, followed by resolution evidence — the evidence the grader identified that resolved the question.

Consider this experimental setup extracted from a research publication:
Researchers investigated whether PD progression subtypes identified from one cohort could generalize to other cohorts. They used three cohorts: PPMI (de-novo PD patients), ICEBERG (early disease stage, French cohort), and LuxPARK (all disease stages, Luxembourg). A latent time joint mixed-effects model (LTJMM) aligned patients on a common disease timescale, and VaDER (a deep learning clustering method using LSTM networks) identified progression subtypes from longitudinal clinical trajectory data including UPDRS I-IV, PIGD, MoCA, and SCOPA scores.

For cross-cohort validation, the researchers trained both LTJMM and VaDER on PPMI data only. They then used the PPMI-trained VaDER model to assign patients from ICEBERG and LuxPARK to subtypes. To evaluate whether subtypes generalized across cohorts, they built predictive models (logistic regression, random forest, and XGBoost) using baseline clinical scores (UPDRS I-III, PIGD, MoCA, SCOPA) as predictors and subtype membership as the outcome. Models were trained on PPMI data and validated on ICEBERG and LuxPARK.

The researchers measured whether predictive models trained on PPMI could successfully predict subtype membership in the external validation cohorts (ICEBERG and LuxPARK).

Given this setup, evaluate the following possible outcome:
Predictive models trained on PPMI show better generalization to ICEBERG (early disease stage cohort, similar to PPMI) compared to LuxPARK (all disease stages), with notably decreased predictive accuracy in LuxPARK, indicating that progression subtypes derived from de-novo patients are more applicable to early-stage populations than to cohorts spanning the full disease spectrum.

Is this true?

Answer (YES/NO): NO